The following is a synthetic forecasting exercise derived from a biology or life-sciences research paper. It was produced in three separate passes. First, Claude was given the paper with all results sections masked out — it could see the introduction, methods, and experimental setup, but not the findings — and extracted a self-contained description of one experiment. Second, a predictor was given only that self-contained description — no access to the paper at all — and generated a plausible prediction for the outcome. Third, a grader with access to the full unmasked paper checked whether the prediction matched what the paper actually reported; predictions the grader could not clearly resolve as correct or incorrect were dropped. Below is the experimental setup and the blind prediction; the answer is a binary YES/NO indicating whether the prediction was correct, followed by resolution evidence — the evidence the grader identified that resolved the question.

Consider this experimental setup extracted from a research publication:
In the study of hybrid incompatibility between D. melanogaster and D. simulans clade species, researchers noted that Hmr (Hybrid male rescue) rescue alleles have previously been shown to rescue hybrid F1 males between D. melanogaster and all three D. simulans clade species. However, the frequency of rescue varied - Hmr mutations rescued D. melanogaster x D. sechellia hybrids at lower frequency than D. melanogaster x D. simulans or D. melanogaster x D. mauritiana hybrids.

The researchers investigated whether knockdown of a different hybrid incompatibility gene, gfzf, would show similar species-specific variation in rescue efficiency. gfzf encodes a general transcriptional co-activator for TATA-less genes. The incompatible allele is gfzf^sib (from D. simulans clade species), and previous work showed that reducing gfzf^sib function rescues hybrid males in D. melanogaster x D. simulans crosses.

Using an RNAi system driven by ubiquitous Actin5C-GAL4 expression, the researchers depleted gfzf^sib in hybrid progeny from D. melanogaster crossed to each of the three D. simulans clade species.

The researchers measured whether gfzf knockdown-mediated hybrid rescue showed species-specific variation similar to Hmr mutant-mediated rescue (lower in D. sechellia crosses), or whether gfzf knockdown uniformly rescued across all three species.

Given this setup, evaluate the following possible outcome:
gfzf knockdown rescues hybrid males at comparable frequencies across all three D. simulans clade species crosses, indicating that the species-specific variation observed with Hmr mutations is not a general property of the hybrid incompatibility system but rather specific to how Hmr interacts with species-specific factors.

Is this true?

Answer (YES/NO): NO